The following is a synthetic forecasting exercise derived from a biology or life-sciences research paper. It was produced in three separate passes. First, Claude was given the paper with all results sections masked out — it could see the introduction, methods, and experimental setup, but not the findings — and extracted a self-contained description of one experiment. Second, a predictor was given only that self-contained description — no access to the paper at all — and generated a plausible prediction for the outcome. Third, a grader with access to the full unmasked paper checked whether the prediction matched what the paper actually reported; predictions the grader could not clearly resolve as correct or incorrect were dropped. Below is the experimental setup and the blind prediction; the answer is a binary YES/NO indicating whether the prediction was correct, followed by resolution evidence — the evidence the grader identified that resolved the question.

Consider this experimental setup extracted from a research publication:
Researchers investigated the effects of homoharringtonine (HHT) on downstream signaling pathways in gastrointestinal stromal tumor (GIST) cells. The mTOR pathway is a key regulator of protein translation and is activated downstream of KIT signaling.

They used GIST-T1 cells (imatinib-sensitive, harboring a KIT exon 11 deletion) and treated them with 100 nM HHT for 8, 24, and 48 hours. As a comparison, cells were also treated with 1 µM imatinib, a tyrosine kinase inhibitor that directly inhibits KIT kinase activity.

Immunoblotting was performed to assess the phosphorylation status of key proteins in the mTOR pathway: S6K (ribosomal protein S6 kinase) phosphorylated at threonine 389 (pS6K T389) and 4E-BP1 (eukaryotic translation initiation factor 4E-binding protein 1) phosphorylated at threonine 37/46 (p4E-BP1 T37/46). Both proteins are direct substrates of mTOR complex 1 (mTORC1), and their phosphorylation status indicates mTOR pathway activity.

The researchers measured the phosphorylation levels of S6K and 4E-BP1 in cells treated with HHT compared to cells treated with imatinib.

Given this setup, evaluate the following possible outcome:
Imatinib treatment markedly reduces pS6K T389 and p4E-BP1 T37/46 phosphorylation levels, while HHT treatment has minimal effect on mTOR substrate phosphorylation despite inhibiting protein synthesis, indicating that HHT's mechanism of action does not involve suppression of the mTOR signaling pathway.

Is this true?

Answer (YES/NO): NO